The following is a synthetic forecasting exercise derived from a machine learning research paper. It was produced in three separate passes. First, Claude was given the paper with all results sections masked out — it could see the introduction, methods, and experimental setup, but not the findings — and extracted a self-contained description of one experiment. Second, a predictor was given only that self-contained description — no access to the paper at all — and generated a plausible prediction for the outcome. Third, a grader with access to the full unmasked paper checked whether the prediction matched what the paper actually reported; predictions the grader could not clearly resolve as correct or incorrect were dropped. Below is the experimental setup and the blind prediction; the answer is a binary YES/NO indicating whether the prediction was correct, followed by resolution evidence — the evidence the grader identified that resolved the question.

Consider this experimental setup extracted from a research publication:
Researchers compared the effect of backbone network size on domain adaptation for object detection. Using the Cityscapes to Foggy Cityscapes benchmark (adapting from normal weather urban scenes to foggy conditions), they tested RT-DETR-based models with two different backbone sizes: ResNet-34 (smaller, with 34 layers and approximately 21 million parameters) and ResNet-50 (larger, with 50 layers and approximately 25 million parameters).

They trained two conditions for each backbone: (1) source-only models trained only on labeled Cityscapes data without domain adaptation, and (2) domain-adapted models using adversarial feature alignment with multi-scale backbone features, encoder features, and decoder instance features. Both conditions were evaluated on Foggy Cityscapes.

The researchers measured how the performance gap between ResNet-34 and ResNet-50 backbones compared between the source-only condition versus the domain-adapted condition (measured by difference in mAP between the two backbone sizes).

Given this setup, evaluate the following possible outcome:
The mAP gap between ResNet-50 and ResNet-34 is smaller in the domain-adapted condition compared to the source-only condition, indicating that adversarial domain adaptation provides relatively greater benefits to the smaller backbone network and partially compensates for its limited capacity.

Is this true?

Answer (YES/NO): YES